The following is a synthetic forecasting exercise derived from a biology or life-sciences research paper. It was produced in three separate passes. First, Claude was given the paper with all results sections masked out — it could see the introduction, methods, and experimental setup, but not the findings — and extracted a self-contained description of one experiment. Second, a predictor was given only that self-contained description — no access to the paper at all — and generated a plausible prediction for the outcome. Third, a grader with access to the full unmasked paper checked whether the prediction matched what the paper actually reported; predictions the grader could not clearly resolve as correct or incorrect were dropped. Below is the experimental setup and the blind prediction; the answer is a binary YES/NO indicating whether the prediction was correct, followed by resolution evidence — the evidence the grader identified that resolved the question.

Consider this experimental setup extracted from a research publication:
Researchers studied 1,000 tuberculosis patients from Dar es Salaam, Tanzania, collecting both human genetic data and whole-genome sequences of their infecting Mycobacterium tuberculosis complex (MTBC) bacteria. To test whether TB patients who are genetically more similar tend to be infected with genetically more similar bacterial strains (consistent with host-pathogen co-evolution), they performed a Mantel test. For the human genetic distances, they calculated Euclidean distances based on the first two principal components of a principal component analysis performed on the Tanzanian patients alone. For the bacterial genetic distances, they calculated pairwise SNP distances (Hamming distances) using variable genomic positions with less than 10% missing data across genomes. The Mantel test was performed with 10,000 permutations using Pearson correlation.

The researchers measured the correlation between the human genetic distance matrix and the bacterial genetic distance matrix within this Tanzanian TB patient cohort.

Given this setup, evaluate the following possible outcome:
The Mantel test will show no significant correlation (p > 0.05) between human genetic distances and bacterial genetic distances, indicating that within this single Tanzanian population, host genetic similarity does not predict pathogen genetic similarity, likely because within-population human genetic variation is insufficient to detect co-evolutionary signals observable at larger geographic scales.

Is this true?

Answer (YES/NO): YES